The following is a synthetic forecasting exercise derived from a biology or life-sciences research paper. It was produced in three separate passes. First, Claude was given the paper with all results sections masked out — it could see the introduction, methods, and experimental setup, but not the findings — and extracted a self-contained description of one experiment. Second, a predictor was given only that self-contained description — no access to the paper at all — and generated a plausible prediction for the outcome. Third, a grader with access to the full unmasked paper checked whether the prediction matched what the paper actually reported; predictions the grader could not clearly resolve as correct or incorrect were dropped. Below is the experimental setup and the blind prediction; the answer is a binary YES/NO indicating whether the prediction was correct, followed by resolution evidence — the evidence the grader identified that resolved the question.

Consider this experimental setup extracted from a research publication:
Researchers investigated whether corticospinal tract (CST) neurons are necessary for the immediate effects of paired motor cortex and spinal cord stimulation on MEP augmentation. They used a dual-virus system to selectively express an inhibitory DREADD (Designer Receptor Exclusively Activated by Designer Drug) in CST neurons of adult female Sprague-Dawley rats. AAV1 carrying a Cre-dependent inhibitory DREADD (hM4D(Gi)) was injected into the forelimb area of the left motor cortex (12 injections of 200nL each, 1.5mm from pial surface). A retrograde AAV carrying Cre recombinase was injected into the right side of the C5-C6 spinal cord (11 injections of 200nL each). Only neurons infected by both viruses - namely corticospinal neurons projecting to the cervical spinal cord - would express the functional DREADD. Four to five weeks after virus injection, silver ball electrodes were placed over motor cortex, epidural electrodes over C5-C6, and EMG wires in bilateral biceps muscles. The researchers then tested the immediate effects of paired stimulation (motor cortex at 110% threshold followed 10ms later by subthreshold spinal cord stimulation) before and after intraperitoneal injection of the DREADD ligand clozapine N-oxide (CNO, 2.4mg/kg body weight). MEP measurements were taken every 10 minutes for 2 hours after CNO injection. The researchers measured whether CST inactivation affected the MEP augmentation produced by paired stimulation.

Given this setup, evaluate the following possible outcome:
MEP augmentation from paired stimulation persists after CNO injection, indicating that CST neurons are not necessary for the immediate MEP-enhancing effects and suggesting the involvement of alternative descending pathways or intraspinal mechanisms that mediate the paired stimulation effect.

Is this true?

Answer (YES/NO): NO